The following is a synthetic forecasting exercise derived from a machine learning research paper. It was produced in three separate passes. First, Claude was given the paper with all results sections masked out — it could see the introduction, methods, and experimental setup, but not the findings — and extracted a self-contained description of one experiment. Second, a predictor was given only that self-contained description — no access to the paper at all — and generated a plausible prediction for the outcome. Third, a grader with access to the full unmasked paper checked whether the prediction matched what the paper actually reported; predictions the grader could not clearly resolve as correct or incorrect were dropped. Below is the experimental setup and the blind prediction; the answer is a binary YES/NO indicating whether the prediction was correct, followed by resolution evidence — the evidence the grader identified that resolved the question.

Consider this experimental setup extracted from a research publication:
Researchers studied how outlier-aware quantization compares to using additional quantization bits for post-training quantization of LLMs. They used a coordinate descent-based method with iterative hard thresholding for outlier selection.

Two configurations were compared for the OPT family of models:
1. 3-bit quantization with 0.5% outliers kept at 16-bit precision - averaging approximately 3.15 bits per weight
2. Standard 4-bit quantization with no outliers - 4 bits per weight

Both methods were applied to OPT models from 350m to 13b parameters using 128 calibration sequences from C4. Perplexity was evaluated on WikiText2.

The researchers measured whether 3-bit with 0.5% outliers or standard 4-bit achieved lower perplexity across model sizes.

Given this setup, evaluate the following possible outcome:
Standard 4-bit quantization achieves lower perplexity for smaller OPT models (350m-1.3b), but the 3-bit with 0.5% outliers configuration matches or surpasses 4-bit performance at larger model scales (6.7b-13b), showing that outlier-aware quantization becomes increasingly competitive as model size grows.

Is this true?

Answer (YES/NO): NO